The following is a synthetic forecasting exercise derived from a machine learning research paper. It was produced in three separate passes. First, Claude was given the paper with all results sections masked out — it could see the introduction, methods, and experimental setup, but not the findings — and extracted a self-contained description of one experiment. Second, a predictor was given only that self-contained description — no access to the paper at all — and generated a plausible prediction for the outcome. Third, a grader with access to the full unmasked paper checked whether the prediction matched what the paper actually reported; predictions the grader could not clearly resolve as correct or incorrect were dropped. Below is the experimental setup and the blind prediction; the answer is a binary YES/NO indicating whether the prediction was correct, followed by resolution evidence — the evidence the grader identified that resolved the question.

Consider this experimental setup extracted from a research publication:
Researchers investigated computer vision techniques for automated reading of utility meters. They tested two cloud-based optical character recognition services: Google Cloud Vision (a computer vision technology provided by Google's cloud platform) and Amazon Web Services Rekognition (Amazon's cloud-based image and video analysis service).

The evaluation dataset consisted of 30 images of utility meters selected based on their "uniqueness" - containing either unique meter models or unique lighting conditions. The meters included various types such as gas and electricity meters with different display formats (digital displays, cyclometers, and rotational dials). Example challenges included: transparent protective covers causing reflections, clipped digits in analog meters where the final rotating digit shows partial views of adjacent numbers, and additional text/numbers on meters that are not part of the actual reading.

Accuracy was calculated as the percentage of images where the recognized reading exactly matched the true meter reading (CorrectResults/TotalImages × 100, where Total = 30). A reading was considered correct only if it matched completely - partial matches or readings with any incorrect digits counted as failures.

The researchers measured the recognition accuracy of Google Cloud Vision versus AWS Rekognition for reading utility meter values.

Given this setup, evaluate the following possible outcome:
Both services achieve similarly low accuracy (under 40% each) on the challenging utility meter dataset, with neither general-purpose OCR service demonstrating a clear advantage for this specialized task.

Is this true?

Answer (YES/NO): NO